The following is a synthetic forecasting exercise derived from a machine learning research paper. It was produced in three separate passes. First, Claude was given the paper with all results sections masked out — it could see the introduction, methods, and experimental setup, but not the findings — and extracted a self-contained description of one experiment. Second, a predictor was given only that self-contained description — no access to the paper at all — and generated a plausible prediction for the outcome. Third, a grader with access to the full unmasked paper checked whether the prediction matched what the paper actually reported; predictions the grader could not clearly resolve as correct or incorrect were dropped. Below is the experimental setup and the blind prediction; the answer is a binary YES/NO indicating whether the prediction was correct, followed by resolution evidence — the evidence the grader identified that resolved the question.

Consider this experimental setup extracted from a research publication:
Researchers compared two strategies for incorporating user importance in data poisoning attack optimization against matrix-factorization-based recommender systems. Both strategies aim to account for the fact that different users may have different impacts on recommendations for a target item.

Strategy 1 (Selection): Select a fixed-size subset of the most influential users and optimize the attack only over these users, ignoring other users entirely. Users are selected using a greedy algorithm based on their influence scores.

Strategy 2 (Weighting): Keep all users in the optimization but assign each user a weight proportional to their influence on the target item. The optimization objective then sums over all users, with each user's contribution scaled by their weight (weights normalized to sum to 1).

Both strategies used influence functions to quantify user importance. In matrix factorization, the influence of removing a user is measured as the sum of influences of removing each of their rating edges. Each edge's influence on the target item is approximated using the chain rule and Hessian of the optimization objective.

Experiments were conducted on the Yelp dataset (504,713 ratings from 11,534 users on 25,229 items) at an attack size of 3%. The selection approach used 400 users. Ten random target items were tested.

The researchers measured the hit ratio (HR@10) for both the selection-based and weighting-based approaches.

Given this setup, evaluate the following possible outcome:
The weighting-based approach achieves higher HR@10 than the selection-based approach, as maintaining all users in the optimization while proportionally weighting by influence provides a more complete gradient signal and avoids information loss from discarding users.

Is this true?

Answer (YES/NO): YES